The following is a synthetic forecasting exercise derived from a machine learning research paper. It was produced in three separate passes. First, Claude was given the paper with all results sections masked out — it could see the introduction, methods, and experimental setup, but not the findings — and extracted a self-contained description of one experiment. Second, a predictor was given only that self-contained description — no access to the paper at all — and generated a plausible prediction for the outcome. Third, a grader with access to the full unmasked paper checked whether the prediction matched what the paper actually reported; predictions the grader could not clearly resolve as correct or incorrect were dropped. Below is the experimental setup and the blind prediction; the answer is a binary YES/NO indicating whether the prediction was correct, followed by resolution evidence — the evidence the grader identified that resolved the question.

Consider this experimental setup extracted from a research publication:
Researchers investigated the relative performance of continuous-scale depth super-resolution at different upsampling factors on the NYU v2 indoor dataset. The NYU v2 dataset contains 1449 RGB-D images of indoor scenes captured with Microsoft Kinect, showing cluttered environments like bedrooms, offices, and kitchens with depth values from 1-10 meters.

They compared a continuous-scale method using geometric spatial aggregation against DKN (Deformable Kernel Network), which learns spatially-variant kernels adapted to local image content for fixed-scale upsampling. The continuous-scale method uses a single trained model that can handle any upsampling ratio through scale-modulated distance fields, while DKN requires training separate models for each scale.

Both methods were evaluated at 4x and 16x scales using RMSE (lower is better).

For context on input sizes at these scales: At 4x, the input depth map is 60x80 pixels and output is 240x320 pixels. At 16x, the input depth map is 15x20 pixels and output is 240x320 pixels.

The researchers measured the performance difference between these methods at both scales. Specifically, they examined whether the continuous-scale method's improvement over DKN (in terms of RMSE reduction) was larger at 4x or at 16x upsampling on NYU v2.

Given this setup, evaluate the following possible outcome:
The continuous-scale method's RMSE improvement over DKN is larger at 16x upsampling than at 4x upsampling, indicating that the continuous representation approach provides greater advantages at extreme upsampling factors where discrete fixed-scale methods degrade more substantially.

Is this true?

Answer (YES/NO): YES